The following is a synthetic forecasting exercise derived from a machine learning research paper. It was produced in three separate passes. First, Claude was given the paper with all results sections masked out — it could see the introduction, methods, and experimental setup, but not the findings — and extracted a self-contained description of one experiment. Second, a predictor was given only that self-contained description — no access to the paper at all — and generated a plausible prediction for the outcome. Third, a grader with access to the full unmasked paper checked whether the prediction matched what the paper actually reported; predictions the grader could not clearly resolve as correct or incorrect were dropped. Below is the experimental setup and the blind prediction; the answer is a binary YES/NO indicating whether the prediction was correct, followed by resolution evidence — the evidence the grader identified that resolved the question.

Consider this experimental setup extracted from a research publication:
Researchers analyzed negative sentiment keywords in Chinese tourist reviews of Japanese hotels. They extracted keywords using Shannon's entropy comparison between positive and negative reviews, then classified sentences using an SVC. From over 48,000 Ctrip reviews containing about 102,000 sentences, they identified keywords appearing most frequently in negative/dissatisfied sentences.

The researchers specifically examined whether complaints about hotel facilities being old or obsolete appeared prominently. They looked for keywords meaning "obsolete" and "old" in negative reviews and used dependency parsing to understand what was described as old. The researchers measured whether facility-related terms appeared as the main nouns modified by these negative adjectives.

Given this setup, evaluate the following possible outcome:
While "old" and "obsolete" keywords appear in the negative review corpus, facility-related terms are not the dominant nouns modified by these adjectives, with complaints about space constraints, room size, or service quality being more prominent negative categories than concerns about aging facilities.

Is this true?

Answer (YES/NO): NO